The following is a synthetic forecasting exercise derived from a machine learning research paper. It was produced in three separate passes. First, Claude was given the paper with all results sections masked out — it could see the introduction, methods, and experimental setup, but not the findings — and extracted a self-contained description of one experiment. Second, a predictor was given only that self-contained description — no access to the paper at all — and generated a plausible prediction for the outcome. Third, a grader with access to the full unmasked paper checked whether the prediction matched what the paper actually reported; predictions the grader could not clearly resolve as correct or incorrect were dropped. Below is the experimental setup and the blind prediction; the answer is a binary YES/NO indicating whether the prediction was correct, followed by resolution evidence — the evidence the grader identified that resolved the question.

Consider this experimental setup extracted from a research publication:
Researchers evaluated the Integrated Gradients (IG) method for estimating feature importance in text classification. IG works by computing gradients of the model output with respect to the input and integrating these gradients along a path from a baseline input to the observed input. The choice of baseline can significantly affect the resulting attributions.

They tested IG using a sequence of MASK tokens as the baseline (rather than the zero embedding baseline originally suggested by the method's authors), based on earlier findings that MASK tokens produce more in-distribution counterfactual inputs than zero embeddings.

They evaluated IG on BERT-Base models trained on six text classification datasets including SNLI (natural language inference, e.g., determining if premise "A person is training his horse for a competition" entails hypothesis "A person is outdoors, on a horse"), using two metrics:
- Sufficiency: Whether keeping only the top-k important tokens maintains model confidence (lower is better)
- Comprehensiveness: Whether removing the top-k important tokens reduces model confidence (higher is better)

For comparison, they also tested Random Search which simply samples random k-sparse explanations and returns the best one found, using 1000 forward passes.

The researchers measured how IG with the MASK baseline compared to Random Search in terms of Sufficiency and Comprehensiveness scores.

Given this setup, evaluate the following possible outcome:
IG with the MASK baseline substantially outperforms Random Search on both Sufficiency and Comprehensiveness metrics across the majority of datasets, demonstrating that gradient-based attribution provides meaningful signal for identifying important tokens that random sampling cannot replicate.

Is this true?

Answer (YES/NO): NO